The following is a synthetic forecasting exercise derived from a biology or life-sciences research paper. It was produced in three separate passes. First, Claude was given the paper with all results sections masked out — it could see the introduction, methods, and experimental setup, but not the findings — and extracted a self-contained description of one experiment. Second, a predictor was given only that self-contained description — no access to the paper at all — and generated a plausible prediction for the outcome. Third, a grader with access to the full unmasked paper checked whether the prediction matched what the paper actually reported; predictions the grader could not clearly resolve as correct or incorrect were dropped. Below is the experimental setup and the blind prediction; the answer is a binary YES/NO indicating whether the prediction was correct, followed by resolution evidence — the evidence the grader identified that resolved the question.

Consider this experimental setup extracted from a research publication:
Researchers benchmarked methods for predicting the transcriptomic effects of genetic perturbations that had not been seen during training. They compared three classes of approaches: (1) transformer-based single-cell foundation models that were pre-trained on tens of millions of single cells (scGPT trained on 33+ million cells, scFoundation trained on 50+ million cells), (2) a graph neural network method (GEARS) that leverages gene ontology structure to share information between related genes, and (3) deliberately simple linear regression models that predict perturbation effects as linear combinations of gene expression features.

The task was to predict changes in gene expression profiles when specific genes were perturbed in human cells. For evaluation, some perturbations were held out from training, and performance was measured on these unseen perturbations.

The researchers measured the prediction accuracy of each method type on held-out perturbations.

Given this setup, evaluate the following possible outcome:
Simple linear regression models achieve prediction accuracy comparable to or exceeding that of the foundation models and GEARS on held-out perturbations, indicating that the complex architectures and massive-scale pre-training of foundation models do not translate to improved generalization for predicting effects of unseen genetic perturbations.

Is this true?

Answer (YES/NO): YES